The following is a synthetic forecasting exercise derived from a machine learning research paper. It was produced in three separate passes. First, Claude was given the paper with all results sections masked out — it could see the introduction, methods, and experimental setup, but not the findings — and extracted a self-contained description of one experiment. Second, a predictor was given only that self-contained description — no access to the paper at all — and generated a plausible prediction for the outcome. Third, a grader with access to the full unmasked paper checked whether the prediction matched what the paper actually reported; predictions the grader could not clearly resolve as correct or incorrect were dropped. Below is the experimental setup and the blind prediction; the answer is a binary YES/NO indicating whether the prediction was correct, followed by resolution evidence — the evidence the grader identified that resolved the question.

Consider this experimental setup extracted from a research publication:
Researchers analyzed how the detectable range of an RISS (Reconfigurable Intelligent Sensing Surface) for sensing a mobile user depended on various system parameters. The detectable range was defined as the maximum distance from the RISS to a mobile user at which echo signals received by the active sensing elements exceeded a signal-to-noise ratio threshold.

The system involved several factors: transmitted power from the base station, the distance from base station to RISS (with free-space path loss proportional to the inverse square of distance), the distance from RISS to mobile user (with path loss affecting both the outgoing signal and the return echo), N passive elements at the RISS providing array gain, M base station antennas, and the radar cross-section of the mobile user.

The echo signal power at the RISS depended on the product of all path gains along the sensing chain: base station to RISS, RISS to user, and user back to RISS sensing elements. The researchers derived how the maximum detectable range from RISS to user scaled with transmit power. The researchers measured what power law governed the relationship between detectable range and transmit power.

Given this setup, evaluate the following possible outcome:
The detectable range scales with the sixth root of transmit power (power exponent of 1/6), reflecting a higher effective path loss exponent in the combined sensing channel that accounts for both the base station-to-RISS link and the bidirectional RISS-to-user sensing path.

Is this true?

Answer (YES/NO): NO